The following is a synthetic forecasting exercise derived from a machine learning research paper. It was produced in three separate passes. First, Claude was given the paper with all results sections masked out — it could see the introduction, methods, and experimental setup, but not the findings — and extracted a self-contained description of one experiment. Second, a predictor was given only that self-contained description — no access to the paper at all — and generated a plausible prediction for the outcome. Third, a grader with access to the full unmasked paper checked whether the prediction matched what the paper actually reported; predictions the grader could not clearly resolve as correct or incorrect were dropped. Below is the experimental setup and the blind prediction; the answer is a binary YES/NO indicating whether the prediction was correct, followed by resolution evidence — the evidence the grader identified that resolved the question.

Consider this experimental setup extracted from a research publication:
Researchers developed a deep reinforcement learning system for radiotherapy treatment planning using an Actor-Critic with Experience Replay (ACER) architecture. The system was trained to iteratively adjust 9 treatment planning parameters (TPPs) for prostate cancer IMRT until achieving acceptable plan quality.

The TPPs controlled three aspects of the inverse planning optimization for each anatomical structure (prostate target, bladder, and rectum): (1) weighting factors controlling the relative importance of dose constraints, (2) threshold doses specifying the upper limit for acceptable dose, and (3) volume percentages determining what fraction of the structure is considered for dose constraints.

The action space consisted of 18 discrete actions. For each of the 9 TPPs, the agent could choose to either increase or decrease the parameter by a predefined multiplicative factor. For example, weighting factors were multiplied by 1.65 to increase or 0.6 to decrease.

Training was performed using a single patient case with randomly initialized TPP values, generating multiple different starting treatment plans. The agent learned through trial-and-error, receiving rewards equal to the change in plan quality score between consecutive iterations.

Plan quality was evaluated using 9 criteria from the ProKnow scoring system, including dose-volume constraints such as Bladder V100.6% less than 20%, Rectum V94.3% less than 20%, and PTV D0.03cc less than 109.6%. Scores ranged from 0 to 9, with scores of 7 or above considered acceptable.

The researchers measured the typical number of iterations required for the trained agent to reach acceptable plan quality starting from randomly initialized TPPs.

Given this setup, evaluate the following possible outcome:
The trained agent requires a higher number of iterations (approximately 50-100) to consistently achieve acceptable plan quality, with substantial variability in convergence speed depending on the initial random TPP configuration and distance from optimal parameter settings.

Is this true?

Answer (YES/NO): NO